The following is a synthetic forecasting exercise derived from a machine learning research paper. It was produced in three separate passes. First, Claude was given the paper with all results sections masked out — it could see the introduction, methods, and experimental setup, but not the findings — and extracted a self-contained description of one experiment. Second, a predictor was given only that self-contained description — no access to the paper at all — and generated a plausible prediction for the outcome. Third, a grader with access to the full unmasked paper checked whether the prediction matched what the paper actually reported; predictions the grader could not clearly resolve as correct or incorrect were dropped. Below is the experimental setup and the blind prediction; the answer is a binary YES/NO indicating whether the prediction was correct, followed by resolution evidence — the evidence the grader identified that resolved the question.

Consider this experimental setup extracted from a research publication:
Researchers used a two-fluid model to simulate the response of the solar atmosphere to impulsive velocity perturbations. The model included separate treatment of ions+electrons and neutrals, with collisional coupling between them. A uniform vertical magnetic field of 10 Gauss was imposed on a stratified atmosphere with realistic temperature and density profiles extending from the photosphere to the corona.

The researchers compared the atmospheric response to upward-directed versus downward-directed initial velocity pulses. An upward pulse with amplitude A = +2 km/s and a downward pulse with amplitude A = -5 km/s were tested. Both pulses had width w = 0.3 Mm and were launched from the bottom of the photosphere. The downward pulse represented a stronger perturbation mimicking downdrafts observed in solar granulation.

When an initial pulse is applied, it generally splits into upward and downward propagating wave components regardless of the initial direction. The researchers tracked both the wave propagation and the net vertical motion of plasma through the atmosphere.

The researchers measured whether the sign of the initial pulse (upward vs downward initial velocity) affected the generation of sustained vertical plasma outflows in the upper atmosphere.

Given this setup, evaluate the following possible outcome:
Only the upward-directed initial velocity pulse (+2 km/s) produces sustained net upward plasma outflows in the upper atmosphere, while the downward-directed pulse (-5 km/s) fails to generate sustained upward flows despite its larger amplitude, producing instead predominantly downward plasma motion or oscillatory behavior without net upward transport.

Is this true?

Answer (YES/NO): NO